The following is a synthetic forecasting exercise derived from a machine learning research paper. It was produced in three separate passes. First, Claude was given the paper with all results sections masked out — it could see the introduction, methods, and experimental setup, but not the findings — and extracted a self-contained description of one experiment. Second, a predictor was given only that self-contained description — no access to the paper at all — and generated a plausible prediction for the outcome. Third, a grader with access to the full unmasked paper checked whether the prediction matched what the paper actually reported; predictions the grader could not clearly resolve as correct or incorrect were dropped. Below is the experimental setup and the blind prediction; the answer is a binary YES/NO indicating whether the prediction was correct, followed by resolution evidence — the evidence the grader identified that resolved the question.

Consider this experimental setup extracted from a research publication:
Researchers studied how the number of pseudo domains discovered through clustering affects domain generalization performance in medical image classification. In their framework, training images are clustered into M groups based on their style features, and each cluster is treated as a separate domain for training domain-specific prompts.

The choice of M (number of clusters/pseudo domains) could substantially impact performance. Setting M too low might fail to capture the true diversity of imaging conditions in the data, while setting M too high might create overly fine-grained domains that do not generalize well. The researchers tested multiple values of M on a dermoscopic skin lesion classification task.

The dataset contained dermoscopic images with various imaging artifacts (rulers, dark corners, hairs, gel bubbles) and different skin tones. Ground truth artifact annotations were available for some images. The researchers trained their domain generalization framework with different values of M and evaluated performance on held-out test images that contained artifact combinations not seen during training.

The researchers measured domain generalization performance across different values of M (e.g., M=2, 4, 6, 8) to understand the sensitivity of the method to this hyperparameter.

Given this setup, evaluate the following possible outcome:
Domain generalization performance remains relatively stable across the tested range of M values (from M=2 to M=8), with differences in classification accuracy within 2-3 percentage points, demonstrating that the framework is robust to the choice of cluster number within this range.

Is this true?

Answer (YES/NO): NO